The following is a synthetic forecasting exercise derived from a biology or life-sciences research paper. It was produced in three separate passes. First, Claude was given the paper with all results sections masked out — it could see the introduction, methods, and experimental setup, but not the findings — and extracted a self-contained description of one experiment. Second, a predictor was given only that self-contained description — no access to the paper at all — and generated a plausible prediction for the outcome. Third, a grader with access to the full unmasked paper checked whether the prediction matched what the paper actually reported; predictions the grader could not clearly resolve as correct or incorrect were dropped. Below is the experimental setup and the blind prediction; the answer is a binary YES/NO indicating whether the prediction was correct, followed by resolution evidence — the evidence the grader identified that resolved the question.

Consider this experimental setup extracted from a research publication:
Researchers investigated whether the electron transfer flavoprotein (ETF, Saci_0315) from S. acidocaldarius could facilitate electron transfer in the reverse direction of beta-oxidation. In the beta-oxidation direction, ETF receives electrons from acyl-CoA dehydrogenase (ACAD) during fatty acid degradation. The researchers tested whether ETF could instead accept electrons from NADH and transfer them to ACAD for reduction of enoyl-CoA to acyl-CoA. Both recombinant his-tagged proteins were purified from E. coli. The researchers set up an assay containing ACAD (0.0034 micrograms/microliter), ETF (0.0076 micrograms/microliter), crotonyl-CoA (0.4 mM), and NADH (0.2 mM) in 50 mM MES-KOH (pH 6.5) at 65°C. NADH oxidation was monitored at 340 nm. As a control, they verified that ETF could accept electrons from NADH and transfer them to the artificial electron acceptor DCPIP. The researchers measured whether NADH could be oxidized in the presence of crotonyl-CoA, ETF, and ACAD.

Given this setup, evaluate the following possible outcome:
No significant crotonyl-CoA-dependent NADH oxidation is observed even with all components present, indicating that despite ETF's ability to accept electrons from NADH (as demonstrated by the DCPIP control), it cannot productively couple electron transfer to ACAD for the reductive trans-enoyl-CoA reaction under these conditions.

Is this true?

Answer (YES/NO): YES